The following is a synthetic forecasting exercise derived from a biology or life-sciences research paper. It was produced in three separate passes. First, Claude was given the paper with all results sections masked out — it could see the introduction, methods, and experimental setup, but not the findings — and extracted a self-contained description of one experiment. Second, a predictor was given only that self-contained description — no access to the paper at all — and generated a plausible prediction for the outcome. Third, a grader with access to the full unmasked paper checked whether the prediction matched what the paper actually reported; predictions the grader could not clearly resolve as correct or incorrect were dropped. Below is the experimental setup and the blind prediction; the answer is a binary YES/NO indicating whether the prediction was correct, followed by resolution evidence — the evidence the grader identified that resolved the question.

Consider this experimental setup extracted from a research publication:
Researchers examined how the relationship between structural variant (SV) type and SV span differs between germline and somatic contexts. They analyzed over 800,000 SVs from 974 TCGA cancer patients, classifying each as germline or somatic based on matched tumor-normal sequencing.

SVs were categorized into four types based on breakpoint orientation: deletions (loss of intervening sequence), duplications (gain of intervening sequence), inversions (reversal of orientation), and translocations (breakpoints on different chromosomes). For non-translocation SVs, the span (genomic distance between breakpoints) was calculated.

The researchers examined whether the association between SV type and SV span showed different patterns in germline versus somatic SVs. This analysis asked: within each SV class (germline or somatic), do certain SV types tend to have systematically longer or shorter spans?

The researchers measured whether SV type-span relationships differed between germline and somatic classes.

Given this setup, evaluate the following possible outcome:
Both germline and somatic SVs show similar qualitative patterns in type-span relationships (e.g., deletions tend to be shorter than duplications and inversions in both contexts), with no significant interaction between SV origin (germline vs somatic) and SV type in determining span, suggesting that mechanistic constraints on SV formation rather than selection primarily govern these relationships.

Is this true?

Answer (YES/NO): NO